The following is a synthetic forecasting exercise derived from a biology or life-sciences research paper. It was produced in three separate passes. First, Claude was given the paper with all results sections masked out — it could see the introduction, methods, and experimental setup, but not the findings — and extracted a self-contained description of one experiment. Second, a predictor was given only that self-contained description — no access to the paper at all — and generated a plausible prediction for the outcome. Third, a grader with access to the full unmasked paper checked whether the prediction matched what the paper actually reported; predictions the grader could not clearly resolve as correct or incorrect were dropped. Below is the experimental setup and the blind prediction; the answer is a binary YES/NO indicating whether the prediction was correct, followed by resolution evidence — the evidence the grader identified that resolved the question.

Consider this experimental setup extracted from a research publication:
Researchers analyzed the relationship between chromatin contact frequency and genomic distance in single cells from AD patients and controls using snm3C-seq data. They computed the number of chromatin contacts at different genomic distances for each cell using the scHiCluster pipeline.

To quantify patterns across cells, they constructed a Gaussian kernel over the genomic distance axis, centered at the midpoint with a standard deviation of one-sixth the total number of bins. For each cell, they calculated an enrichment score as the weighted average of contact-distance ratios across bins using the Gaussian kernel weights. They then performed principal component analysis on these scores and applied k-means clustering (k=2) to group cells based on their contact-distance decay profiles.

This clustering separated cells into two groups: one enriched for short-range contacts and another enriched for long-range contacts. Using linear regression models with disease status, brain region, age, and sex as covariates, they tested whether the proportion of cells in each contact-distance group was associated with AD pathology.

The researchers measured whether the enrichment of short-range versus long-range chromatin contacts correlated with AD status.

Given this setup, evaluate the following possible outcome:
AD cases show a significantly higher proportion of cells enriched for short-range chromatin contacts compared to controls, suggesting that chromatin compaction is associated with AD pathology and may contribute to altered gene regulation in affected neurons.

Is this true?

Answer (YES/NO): NO